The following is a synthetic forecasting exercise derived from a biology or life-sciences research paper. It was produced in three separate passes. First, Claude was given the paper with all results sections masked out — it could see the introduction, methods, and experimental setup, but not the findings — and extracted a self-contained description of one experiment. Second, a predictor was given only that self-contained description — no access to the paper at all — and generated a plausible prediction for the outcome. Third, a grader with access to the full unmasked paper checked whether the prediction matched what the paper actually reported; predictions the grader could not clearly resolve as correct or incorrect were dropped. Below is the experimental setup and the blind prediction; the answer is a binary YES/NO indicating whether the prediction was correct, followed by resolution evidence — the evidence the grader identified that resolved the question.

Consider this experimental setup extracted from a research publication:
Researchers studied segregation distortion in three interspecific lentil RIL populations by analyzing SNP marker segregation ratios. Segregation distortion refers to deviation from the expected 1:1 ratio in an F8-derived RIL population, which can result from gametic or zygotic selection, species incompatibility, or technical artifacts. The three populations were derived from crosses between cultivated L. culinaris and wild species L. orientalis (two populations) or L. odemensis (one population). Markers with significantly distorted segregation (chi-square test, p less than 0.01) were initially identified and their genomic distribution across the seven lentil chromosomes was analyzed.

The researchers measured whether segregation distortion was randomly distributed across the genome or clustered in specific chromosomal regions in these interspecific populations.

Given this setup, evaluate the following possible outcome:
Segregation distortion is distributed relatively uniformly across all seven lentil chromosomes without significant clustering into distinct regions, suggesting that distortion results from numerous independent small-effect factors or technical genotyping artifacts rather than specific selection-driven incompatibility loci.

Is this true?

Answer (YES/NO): NO